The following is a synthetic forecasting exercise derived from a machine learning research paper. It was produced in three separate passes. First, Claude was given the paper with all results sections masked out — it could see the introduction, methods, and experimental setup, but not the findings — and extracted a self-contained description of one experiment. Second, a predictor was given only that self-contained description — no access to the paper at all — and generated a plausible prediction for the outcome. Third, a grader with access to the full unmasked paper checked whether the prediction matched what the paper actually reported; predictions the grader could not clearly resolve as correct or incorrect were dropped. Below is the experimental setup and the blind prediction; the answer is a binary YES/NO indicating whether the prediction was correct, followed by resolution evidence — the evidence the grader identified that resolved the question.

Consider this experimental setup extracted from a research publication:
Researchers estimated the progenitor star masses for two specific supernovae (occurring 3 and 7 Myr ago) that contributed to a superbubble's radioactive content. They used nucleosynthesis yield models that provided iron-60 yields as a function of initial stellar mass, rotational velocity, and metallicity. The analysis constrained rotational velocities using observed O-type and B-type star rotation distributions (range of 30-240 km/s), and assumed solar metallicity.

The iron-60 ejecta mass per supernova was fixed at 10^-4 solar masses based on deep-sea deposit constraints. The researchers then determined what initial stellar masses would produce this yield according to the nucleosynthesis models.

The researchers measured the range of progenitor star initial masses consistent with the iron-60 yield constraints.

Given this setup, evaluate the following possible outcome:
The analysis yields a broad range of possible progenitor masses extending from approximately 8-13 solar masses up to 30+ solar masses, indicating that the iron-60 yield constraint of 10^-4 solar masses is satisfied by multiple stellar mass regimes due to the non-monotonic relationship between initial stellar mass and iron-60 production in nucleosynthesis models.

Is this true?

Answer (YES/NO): NO